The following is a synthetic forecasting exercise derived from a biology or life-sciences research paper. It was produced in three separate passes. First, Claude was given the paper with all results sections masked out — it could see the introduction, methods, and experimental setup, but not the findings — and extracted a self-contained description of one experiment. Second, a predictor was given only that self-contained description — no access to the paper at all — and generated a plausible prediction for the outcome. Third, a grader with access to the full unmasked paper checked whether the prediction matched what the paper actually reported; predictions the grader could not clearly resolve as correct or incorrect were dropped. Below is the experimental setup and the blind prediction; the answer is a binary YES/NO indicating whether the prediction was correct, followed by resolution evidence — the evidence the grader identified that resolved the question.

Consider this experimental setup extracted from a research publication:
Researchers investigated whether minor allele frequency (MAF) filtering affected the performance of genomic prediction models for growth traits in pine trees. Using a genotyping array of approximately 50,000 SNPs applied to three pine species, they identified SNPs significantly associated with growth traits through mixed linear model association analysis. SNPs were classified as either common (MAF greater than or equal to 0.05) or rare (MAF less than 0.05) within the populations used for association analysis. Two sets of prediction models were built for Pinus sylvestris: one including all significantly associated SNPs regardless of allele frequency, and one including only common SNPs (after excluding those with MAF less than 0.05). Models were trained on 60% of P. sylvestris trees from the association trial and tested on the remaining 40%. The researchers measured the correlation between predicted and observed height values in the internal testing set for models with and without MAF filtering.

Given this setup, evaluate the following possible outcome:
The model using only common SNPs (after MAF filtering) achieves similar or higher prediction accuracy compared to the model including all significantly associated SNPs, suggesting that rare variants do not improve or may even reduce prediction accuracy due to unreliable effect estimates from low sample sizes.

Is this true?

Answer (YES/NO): NO